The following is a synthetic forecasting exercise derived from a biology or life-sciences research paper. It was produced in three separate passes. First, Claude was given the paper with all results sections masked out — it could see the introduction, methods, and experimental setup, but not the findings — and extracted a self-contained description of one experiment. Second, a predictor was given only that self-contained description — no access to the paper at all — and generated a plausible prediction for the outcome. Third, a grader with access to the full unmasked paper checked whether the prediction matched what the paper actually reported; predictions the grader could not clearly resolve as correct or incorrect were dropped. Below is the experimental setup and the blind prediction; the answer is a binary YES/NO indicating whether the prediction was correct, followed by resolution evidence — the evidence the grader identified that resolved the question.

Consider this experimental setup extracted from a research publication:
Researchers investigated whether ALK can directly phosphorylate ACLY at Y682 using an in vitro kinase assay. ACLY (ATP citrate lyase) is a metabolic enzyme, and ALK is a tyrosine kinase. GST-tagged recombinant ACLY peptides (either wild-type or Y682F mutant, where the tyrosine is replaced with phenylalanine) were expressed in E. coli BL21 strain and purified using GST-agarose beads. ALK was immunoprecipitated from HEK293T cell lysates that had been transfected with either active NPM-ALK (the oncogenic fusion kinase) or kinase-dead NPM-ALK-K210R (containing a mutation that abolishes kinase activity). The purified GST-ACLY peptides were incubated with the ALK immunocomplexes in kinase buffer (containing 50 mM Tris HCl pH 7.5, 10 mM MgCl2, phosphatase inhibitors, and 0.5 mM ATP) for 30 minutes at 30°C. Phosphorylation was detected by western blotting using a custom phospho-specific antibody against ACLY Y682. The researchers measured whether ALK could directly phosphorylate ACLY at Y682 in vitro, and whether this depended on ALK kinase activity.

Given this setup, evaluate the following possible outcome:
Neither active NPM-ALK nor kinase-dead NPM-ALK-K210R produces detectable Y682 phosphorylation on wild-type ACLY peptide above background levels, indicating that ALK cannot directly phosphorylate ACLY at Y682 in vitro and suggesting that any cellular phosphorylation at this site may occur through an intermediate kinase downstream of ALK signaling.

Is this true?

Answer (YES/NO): NO